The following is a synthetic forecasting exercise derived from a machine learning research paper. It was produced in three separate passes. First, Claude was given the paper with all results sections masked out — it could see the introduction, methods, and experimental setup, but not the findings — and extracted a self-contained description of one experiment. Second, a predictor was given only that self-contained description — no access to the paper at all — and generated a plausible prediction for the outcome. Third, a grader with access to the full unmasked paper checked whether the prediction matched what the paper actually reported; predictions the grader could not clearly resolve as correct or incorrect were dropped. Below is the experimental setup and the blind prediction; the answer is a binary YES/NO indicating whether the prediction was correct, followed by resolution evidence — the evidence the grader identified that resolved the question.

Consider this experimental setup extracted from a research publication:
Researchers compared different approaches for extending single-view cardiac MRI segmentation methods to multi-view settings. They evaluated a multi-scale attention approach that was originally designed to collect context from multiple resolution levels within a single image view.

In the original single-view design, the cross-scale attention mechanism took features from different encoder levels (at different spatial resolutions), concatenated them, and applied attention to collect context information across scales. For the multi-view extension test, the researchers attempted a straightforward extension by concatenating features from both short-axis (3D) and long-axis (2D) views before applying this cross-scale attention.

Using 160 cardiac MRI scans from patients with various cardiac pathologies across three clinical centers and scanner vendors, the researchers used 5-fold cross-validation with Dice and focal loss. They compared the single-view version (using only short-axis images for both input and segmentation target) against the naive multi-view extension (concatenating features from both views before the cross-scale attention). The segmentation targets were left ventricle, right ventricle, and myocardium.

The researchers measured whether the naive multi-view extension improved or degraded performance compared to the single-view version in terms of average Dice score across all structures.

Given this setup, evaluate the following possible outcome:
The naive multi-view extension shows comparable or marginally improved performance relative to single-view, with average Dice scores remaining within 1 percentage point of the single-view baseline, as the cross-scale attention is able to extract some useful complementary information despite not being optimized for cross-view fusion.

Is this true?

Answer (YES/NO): NO